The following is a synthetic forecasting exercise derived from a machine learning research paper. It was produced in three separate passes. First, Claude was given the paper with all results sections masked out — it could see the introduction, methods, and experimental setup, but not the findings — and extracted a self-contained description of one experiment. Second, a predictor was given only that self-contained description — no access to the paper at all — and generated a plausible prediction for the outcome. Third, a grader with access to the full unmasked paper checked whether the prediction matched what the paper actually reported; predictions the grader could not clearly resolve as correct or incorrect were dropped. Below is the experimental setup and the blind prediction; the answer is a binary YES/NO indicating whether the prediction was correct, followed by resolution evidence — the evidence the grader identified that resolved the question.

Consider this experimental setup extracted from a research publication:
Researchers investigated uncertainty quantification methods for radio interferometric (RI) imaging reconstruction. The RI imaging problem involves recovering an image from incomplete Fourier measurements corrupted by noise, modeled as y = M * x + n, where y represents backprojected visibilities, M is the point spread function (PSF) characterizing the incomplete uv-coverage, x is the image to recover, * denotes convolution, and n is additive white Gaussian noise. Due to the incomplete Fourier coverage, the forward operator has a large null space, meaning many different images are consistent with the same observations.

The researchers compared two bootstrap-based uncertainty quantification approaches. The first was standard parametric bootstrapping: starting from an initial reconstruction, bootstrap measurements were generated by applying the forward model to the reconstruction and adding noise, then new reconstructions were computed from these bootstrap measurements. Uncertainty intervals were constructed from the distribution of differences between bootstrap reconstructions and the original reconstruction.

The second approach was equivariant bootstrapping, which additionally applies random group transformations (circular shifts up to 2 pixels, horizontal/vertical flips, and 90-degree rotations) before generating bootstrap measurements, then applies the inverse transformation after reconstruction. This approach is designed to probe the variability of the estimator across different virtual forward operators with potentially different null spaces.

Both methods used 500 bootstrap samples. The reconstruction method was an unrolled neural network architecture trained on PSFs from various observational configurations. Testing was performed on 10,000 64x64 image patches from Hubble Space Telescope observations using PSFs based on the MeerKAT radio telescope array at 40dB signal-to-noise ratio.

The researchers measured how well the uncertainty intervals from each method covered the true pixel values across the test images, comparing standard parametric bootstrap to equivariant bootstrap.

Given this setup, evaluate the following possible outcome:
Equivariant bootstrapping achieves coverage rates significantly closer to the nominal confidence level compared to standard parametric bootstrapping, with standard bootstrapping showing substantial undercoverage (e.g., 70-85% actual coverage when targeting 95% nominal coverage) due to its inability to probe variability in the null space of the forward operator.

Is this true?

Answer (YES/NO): NO